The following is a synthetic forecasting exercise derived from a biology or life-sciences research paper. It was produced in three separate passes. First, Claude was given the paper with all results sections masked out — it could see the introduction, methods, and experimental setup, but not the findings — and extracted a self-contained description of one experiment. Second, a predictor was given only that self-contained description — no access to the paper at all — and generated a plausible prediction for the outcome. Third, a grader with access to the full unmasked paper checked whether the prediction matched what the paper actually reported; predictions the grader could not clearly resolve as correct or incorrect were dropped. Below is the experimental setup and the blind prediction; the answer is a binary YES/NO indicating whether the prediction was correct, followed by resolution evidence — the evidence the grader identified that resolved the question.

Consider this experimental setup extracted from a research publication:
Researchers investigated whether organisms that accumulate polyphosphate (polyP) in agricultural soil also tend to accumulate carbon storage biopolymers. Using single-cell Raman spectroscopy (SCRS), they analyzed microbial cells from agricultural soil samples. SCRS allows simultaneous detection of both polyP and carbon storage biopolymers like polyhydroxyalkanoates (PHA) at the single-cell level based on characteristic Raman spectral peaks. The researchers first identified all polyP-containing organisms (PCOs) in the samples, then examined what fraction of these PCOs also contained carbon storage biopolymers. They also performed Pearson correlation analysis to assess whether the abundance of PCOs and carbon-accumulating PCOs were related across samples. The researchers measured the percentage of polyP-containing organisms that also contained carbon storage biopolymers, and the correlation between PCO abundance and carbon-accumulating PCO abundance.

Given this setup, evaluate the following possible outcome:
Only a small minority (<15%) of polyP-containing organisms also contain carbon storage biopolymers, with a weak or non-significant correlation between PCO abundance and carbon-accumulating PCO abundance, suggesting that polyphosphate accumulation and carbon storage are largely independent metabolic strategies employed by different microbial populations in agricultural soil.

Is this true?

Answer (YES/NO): NO